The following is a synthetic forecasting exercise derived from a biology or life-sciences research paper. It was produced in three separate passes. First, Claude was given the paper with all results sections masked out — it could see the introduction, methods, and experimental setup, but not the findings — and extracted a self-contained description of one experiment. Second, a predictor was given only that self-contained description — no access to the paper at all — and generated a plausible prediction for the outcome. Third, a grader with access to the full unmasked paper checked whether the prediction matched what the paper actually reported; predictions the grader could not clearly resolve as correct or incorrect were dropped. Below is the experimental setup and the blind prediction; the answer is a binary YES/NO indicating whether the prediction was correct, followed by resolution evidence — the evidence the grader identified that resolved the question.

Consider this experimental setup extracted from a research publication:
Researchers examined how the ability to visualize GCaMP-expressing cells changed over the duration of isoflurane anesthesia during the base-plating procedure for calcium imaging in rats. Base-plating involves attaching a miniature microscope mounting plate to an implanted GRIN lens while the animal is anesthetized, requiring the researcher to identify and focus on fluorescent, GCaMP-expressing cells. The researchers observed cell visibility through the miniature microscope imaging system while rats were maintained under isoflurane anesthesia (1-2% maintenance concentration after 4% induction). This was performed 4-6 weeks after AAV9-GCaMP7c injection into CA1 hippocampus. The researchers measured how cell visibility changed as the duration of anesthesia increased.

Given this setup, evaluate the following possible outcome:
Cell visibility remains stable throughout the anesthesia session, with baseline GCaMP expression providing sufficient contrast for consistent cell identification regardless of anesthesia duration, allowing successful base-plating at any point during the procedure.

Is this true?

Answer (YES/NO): NO